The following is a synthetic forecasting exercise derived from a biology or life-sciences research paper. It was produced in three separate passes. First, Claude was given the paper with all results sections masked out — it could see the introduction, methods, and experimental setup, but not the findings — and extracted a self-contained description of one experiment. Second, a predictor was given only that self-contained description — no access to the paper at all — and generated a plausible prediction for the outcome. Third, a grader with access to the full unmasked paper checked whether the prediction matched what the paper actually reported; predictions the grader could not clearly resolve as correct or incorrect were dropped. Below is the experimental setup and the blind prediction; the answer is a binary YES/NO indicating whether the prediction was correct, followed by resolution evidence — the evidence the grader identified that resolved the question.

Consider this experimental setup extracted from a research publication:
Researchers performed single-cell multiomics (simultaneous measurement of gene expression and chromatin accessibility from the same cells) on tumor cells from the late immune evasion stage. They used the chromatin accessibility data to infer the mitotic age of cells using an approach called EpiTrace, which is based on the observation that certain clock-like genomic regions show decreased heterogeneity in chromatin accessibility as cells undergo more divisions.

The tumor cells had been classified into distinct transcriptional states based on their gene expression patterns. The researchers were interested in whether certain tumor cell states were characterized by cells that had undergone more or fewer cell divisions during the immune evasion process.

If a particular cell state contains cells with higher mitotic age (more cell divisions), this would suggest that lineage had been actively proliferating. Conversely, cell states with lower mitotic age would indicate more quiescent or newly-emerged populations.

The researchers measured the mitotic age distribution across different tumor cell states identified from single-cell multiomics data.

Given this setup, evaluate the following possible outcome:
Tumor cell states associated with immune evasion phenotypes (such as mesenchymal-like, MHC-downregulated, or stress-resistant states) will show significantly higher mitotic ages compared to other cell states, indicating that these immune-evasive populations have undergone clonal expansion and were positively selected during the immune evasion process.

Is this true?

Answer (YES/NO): YES